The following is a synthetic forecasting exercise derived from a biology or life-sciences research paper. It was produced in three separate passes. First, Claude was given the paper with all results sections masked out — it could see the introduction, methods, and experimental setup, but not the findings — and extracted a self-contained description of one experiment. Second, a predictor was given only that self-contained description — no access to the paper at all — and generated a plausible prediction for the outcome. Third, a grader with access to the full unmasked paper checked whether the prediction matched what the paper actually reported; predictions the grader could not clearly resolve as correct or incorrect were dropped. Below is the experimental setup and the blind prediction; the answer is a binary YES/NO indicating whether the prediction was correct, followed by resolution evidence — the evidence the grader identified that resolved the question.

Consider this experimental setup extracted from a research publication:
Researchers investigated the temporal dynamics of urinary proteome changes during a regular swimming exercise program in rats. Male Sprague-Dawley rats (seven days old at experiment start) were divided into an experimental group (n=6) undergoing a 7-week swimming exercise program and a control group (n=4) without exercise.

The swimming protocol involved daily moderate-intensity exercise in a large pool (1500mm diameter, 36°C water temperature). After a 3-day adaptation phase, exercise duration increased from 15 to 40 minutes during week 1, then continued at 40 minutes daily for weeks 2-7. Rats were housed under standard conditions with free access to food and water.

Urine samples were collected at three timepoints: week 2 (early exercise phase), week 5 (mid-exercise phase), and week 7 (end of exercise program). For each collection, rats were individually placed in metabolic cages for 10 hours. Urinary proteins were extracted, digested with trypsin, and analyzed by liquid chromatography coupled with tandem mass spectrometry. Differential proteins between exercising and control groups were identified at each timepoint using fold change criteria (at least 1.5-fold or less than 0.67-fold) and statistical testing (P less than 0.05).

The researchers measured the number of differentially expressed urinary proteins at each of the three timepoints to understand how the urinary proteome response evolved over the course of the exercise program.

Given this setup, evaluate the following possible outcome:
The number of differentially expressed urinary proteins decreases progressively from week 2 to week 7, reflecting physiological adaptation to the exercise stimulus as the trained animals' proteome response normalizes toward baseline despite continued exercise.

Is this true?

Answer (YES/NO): YES